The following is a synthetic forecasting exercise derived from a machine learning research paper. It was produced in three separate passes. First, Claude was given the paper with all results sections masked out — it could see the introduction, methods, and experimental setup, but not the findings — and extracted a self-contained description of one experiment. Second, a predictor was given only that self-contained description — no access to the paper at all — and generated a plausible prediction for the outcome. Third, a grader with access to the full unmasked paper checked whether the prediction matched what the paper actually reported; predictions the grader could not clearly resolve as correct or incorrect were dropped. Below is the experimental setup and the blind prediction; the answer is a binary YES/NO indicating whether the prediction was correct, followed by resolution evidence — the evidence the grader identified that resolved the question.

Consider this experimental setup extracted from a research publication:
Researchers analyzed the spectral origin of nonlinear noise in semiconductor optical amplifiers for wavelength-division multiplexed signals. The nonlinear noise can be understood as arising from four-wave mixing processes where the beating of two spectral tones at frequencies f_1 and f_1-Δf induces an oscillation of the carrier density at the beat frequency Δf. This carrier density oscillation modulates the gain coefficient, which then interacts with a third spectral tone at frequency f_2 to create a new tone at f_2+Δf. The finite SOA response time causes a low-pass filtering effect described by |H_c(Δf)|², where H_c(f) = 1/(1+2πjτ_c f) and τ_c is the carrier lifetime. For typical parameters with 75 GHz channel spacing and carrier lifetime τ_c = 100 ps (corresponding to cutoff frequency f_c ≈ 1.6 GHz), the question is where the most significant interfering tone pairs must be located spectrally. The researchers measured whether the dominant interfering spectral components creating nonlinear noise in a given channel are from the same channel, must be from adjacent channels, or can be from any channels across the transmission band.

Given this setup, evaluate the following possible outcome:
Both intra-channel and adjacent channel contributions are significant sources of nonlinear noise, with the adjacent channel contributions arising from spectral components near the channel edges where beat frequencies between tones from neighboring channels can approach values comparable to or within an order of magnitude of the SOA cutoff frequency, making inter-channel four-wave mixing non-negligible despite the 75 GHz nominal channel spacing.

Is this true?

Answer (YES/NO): NO